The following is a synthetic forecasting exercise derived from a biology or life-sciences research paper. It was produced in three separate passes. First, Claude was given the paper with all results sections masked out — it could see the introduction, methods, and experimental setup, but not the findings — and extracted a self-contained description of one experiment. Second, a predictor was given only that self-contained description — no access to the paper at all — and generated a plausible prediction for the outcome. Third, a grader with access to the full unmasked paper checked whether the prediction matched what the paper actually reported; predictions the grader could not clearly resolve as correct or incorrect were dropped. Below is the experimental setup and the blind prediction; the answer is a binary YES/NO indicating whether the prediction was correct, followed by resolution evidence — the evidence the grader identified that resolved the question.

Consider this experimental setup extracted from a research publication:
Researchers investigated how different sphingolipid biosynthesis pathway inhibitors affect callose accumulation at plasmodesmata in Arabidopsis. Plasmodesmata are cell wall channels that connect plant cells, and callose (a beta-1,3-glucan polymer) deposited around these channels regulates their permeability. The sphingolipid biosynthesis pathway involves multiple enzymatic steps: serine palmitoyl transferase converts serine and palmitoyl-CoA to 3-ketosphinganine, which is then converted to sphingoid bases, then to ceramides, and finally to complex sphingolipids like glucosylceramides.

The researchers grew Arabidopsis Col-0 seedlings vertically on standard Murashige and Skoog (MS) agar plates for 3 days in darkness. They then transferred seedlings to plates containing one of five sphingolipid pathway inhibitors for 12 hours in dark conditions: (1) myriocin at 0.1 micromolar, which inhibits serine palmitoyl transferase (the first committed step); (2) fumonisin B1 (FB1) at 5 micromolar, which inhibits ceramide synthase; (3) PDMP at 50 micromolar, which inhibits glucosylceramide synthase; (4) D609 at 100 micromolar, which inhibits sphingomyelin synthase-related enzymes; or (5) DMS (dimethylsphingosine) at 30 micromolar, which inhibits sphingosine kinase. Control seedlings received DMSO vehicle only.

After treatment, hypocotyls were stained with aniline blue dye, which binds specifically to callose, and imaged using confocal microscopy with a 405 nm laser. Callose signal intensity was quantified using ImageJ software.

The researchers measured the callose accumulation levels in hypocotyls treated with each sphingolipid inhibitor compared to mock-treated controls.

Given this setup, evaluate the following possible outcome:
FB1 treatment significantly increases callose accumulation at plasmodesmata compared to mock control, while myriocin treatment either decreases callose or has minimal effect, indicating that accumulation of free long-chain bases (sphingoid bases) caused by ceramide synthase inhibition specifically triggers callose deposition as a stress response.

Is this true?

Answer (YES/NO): NO